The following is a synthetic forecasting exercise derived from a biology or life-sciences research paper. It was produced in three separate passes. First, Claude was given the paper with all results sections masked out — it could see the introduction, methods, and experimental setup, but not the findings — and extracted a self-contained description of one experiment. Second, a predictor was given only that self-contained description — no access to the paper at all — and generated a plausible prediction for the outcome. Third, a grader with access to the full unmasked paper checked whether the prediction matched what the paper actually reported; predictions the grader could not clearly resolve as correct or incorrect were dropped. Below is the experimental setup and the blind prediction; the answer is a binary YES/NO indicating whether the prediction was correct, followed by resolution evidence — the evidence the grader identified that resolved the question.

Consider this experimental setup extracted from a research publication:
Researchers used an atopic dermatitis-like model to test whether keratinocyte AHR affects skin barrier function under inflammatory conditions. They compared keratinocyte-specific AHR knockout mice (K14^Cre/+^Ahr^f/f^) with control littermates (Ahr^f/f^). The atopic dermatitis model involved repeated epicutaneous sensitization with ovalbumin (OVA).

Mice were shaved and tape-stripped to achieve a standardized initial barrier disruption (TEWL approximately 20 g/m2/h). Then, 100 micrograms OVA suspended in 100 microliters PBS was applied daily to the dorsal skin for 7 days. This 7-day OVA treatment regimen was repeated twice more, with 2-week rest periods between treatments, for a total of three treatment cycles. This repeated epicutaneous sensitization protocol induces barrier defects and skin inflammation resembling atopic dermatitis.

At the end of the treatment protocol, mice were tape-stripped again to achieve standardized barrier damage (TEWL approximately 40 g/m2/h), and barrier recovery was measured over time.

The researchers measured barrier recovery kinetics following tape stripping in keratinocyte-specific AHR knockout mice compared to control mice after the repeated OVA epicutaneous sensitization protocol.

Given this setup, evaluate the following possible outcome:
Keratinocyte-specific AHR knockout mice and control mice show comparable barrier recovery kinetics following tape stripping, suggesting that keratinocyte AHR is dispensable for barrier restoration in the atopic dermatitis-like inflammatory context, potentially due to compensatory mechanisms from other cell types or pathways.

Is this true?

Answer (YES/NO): NO